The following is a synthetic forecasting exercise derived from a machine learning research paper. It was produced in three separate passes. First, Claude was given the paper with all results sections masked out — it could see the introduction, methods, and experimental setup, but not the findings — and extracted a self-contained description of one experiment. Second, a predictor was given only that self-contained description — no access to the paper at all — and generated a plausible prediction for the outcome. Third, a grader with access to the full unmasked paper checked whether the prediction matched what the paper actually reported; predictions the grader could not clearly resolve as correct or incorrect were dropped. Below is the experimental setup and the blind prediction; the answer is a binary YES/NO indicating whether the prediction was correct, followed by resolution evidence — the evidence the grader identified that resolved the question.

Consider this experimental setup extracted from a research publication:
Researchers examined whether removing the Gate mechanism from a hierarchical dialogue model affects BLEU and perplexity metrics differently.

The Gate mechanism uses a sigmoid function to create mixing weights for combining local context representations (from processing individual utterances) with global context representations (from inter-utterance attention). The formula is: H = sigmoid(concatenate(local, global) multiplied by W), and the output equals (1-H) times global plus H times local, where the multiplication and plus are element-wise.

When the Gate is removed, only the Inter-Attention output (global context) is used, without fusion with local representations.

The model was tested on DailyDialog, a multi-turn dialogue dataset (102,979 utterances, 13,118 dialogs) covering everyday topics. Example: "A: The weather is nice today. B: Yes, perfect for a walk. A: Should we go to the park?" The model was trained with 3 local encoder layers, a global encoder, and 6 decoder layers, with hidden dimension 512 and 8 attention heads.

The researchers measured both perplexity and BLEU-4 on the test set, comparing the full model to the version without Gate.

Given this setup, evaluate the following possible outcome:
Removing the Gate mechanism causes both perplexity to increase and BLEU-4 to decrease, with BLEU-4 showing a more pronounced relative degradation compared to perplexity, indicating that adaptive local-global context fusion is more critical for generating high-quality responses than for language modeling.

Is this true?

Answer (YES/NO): YES